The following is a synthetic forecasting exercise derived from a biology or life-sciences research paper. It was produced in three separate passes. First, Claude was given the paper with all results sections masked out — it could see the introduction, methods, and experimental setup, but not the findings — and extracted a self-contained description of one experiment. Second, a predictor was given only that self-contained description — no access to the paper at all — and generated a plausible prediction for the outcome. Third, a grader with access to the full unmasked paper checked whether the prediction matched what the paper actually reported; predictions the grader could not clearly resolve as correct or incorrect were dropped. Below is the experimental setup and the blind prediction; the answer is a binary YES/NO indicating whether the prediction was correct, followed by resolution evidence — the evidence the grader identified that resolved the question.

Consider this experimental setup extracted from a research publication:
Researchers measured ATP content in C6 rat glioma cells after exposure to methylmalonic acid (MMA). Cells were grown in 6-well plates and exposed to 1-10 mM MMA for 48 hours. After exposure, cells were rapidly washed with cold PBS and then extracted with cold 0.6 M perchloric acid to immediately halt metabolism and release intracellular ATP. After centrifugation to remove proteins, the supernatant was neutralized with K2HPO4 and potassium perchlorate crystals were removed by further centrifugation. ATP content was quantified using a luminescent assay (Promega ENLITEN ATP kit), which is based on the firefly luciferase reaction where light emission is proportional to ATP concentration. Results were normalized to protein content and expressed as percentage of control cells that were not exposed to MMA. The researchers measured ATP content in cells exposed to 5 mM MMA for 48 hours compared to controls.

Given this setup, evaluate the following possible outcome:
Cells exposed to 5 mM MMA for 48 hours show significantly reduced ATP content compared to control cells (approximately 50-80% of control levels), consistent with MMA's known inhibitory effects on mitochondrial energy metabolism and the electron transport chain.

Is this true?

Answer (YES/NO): NO